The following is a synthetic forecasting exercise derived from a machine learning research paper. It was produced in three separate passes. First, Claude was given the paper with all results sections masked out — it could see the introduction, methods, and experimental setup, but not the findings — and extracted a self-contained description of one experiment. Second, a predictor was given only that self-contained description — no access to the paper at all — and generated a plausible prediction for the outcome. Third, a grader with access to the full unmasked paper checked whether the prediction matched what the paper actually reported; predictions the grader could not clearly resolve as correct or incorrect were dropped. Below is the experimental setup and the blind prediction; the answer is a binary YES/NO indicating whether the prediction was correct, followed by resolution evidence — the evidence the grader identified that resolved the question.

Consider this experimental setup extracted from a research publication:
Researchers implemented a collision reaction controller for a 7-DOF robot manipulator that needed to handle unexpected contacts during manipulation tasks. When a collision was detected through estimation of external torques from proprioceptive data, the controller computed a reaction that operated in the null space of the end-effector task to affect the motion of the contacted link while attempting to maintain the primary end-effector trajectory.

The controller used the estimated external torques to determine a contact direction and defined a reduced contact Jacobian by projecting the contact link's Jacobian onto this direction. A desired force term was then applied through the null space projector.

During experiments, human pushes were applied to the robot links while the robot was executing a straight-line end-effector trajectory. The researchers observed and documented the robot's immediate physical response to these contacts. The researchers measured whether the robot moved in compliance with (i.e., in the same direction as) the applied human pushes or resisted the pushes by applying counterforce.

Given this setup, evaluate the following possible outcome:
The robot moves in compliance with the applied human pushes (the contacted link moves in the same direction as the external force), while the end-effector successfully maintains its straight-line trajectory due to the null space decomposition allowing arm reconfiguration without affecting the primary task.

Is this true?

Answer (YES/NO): YES